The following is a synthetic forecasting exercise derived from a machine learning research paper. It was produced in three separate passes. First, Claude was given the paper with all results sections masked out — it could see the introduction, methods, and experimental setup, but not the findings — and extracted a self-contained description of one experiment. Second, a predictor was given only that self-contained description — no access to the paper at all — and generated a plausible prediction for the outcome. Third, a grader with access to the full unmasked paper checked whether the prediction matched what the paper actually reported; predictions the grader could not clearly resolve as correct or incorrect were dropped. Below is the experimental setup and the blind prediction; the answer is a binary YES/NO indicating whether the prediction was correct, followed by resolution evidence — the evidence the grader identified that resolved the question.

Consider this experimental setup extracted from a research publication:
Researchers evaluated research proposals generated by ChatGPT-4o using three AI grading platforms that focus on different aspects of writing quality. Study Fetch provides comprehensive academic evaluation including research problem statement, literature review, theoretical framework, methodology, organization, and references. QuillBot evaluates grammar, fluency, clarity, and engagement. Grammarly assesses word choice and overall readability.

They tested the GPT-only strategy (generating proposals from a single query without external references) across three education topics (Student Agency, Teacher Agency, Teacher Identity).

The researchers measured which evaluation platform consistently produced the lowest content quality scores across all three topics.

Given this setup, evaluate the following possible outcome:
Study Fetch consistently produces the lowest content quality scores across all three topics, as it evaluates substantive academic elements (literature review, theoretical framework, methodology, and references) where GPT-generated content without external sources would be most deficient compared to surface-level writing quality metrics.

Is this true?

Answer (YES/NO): NO